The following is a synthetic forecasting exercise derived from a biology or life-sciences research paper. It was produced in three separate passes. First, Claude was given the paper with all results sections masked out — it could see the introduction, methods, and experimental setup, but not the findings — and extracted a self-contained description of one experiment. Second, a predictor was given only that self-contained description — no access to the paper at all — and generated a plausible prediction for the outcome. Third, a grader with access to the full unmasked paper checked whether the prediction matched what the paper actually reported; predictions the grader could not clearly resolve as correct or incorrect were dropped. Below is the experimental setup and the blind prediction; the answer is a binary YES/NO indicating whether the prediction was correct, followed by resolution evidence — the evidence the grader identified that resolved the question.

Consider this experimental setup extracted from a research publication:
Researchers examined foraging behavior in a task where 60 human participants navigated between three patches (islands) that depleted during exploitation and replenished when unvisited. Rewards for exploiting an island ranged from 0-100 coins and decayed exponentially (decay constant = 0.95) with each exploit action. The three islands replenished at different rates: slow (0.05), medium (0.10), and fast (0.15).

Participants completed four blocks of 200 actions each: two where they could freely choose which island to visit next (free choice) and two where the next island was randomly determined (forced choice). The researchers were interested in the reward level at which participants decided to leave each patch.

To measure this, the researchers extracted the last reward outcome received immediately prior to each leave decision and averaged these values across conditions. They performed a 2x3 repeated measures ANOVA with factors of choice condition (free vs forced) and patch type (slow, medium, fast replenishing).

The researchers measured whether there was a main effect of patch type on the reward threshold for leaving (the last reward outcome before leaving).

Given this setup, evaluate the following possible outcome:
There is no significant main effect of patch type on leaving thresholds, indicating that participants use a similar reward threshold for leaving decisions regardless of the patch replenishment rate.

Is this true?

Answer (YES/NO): NO